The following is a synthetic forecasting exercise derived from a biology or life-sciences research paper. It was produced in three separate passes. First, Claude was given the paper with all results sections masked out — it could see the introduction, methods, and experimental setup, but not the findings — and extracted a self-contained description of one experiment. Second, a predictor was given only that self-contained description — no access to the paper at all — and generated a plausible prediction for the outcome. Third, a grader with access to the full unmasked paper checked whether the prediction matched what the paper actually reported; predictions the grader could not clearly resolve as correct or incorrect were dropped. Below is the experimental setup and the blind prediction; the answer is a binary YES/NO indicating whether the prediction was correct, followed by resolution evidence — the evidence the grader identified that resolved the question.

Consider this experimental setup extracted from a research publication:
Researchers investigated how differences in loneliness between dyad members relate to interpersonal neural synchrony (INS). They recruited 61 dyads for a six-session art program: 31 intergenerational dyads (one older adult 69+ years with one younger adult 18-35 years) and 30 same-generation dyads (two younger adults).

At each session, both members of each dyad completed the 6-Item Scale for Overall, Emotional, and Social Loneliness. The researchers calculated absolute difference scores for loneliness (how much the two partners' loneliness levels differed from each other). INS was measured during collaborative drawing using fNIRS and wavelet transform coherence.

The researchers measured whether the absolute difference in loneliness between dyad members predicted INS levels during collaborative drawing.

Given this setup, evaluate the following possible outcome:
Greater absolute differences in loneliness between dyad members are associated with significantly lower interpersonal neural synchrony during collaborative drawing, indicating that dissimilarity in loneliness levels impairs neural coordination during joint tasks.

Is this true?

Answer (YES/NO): NO